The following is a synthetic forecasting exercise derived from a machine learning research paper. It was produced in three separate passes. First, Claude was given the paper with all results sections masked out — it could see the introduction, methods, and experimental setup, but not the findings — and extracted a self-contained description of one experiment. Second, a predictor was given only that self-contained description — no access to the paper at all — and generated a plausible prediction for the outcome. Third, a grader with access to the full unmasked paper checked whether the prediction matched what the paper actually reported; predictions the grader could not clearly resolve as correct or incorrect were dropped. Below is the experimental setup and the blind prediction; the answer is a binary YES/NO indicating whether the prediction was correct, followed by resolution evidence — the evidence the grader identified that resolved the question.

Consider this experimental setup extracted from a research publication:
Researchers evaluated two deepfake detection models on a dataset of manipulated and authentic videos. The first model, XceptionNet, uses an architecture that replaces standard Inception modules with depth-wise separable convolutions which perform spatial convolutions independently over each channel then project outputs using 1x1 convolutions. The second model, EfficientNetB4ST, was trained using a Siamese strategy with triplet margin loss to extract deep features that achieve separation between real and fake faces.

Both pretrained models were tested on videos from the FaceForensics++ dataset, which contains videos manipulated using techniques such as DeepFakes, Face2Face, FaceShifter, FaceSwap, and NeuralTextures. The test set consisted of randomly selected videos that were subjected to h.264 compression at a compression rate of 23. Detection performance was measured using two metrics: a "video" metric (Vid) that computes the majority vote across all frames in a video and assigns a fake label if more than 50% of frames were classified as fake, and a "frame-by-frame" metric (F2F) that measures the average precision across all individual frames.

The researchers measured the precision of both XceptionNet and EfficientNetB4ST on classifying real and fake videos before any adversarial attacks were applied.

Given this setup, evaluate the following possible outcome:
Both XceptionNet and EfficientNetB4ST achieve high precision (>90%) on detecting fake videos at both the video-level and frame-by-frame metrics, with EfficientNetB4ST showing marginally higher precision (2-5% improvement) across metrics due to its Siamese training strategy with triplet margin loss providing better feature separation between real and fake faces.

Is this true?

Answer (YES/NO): NO